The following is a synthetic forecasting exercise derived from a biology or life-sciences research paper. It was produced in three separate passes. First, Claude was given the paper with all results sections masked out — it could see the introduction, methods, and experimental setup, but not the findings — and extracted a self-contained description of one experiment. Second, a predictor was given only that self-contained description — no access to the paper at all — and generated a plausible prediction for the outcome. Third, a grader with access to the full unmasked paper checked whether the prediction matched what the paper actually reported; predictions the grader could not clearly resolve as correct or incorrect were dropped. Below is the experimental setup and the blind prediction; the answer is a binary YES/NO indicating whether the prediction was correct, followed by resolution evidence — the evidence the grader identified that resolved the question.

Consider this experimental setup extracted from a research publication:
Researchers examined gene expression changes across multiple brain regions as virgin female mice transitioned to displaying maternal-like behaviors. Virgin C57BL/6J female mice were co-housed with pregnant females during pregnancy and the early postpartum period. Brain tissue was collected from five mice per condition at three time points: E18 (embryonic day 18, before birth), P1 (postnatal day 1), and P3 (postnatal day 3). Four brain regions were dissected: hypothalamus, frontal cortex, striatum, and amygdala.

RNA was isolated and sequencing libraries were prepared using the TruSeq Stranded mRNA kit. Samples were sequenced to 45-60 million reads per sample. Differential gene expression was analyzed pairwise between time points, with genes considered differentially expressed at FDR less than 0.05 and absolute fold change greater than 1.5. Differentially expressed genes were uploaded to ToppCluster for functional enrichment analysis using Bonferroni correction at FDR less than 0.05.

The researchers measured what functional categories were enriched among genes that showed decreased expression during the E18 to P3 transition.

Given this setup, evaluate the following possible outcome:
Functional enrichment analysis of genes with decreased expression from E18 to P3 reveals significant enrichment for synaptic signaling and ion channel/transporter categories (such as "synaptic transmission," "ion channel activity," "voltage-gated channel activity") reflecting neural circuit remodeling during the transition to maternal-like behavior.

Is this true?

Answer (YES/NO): NO